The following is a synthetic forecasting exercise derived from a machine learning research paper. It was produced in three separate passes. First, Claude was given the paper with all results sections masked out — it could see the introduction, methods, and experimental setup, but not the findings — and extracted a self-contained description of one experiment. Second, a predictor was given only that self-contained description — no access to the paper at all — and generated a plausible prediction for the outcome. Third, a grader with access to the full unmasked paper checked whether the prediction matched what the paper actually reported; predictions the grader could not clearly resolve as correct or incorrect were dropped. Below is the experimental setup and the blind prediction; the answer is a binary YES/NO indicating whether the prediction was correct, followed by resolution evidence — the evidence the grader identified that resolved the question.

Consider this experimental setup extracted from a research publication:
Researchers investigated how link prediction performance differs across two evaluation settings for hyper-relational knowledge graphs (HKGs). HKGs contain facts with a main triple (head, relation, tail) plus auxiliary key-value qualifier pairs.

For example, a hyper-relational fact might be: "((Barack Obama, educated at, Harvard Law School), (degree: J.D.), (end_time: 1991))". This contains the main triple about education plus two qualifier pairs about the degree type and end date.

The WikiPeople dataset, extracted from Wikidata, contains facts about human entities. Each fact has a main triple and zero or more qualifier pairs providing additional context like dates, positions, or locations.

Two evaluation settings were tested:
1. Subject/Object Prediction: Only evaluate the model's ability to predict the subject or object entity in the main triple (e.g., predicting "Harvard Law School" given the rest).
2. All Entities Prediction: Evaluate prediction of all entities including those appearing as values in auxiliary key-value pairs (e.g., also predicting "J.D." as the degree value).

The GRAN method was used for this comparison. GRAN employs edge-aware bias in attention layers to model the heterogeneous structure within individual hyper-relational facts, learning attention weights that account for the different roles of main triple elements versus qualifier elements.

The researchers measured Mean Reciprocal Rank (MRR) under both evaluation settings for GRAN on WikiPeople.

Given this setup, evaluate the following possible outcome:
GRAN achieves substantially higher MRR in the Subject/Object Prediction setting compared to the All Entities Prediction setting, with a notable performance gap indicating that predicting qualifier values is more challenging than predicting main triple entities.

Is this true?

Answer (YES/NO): NO